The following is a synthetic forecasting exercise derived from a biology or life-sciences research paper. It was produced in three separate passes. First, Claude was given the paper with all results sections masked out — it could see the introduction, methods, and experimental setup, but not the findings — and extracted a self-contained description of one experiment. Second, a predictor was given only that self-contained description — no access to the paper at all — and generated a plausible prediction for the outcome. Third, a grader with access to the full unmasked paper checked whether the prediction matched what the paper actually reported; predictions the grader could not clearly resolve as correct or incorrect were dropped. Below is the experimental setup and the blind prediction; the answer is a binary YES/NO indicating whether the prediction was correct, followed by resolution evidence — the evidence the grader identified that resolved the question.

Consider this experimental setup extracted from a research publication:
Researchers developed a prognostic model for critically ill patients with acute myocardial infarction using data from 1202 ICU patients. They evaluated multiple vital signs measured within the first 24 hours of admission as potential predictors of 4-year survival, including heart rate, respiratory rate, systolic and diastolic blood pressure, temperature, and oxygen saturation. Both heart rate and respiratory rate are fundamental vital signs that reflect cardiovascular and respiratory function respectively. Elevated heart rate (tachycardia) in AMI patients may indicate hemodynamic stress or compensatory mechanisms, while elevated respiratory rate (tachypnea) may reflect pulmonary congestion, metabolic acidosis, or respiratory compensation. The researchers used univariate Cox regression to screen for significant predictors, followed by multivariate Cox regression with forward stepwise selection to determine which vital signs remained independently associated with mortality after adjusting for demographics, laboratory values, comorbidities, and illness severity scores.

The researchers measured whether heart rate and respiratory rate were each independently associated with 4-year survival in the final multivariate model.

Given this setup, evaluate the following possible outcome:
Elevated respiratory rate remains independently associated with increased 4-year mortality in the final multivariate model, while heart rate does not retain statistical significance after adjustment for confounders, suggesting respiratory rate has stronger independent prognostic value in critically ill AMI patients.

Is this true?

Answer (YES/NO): NO